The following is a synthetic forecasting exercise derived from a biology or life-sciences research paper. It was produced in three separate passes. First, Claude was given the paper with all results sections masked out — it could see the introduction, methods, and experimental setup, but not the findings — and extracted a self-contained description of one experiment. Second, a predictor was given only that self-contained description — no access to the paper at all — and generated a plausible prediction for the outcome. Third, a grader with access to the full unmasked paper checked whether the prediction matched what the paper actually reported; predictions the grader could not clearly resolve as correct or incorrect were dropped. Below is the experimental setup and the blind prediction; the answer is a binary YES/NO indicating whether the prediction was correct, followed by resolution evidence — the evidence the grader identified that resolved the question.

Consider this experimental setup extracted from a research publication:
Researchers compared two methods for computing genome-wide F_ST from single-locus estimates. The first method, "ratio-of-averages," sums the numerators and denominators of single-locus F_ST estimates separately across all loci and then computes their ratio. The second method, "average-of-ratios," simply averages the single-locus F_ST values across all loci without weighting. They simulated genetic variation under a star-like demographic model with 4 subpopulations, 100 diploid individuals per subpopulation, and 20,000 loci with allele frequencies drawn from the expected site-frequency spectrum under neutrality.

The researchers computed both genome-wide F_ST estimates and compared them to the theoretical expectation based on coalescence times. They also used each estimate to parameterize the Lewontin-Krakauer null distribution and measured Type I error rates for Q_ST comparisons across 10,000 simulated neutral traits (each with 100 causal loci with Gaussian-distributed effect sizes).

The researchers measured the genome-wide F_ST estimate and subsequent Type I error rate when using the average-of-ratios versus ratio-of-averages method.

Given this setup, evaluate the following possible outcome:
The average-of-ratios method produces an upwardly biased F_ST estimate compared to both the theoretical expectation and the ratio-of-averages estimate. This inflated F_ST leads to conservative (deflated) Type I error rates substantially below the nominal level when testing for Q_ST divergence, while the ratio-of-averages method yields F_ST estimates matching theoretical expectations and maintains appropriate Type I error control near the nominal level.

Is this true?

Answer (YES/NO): NO